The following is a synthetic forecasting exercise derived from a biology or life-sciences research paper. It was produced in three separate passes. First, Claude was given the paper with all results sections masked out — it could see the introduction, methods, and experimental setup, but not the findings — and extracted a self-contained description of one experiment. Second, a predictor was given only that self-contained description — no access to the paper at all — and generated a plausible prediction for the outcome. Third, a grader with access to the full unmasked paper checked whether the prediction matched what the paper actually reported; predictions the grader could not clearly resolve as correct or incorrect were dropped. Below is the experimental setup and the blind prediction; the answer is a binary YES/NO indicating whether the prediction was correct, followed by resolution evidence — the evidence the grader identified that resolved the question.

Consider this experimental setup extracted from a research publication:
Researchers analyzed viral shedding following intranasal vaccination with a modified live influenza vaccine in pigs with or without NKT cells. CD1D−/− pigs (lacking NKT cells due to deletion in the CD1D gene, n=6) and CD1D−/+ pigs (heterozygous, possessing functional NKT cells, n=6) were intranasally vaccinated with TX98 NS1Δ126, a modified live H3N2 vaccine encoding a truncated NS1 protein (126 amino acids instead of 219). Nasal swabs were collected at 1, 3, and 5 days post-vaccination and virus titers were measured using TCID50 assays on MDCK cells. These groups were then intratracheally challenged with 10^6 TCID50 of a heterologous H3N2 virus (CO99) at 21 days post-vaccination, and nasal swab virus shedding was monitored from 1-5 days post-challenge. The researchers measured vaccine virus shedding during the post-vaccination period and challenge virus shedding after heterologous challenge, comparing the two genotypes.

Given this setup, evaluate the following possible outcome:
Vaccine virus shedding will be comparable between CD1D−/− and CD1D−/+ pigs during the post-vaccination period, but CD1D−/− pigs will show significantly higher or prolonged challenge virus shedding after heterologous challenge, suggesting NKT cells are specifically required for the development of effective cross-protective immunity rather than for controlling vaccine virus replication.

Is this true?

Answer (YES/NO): NO